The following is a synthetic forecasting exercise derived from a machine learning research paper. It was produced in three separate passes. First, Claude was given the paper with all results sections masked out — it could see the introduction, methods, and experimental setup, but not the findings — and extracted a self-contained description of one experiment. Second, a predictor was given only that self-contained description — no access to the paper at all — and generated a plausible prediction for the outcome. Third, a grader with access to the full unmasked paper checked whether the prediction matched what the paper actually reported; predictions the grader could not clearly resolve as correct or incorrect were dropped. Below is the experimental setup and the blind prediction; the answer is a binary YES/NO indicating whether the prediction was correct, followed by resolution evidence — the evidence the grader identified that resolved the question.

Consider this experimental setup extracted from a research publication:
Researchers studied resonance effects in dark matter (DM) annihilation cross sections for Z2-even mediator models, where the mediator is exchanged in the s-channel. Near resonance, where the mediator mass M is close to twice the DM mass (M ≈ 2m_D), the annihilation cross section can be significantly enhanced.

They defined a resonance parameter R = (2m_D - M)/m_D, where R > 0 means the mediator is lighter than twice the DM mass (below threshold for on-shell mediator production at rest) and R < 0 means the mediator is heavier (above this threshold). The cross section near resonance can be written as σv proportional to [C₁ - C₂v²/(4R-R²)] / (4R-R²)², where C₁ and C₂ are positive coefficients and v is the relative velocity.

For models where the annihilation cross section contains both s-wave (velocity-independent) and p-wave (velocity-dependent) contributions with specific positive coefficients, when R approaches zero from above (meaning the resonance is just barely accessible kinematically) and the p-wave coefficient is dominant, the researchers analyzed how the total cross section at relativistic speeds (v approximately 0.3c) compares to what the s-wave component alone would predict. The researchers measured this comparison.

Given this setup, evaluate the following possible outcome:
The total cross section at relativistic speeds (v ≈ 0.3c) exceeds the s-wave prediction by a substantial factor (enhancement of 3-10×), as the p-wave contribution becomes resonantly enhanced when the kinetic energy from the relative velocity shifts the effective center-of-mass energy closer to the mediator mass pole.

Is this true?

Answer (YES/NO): NO